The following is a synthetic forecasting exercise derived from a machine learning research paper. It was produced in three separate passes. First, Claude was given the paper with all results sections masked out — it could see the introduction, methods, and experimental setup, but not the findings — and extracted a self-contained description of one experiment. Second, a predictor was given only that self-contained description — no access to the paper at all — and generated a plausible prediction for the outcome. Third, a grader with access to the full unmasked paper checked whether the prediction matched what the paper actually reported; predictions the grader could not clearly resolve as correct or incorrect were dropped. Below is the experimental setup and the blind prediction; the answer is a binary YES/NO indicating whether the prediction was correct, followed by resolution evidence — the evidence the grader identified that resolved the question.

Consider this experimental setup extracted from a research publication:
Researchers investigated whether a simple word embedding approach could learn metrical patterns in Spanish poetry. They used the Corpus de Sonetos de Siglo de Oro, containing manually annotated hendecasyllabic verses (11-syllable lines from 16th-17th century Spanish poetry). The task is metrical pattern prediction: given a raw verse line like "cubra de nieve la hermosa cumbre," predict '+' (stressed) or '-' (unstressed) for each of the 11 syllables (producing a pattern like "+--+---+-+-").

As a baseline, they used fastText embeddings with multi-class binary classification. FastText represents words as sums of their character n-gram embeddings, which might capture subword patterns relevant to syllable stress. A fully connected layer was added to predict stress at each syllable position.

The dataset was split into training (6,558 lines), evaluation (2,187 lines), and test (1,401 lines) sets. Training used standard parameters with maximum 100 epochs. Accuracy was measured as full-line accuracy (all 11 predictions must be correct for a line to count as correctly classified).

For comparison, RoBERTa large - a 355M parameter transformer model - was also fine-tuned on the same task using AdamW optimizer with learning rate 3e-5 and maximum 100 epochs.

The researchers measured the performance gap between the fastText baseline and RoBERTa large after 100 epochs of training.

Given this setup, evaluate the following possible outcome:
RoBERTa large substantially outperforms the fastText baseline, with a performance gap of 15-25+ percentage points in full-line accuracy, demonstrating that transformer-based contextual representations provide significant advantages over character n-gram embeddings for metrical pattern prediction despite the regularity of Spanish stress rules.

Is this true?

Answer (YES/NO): NO